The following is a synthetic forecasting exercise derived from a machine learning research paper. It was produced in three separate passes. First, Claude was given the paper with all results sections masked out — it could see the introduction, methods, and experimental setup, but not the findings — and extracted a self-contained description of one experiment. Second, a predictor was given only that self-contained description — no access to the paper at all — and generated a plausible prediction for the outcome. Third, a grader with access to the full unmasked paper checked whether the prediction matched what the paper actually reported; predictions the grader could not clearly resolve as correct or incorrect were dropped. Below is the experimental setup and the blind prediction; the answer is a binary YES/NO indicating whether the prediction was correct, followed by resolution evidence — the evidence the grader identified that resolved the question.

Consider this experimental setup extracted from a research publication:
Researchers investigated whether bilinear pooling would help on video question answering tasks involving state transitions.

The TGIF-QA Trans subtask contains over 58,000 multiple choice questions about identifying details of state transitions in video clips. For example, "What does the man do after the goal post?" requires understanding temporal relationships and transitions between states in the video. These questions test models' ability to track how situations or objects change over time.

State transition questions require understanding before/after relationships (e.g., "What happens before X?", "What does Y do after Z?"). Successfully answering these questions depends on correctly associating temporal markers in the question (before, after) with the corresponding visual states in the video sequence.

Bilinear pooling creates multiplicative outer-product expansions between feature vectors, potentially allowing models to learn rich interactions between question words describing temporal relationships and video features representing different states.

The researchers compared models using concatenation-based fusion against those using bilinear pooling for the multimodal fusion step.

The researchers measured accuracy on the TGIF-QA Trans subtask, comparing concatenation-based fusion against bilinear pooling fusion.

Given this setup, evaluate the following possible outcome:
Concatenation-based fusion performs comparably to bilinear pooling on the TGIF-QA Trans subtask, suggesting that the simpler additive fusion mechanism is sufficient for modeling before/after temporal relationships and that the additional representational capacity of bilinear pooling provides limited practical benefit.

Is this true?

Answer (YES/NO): YES